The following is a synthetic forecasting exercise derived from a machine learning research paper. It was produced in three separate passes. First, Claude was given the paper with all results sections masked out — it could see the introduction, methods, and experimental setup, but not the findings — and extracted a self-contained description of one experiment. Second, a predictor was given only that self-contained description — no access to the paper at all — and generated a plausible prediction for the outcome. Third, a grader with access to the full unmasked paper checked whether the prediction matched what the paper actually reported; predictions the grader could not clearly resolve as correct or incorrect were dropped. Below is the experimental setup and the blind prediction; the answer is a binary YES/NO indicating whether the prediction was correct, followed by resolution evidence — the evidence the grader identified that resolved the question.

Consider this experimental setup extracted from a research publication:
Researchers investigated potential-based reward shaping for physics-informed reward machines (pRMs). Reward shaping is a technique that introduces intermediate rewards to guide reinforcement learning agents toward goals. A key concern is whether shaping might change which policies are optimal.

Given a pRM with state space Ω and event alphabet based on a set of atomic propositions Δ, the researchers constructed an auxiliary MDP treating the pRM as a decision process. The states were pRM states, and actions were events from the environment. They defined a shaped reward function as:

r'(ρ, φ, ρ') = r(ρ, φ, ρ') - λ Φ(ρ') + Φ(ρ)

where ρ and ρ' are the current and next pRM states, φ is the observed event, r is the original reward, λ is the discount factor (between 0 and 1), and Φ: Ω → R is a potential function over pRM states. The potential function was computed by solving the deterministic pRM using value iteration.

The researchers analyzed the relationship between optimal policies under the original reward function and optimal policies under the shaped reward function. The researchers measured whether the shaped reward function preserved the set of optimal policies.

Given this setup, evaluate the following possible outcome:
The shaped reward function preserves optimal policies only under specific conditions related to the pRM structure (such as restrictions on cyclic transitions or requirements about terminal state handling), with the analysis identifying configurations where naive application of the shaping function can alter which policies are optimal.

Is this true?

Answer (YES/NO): NO